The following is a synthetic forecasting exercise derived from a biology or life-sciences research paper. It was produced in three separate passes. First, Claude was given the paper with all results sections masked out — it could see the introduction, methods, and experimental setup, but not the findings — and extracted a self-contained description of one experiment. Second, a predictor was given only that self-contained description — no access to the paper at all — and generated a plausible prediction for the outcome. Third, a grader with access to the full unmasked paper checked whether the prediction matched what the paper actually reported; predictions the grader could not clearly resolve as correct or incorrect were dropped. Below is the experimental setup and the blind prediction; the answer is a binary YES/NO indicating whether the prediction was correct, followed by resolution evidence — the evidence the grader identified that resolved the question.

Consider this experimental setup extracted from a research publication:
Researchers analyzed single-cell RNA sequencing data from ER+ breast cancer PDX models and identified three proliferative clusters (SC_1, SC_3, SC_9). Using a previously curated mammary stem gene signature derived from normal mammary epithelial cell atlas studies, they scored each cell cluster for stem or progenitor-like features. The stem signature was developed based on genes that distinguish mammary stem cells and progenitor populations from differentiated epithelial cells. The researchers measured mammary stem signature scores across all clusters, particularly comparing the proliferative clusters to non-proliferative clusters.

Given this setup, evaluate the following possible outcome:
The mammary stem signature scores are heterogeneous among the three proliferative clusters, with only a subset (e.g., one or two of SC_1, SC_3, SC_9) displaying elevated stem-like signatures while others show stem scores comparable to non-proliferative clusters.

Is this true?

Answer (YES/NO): NO